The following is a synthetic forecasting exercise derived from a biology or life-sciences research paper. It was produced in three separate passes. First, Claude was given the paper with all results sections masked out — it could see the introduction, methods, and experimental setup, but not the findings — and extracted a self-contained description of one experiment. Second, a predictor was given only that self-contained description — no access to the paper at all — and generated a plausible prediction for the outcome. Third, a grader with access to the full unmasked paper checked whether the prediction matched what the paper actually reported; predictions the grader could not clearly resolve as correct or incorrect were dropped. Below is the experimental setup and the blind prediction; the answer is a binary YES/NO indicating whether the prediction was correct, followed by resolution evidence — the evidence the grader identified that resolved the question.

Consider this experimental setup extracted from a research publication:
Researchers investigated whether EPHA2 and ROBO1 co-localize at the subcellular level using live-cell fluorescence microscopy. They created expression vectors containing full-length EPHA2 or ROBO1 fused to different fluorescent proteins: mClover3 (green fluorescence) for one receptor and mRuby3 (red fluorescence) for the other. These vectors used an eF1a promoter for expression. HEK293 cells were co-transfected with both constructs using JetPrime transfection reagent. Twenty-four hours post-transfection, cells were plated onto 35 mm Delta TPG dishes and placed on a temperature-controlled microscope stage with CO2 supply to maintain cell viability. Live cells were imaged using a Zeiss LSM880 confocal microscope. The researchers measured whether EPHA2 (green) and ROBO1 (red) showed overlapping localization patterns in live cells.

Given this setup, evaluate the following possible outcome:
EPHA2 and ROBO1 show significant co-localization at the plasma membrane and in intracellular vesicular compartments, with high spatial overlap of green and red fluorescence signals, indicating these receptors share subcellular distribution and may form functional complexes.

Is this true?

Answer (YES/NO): YES